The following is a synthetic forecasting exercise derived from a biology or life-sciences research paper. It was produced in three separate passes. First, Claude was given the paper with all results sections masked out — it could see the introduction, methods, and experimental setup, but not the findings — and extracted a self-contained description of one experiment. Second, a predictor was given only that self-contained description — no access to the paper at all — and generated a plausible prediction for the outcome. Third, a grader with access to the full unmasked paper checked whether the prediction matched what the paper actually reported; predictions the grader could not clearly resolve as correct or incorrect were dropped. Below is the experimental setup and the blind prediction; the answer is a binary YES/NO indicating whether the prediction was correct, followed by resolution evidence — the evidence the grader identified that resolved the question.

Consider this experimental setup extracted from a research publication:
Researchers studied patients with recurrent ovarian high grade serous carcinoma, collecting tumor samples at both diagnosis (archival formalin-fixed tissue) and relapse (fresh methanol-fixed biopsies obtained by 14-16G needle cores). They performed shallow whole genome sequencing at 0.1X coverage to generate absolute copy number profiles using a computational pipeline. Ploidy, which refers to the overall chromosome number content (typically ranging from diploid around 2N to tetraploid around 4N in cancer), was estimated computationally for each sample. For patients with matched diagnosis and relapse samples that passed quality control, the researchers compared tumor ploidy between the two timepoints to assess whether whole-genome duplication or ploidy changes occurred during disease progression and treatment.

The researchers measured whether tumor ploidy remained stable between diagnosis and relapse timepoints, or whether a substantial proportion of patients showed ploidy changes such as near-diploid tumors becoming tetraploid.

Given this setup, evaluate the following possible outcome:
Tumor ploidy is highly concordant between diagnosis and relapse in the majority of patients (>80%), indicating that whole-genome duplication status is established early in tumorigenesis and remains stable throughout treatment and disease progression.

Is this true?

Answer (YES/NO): YES